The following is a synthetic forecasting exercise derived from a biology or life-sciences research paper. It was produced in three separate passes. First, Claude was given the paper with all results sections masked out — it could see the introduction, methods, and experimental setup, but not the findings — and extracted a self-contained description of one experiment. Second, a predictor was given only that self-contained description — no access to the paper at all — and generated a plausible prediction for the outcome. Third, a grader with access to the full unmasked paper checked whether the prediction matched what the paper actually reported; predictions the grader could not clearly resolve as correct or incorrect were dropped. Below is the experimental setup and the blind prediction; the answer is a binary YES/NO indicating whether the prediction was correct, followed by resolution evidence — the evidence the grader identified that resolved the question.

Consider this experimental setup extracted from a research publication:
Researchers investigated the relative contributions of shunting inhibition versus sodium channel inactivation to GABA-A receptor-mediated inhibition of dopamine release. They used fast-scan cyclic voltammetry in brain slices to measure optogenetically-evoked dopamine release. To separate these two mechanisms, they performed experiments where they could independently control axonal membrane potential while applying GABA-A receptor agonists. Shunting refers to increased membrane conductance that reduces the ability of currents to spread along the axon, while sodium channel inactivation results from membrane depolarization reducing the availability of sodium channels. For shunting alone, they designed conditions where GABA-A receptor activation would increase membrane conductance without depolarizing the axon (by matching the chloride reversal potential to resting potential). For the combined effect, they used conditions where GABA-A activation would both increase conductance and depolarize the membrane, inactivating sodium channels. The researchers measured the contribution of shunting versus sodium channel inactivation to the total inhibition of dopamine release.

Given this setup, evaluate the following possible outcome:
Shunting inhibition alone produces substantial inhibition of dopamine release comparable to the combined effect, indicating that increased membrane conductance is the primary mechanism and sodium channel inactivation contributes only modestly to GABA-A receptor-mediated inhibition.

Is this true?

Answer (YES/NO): NO